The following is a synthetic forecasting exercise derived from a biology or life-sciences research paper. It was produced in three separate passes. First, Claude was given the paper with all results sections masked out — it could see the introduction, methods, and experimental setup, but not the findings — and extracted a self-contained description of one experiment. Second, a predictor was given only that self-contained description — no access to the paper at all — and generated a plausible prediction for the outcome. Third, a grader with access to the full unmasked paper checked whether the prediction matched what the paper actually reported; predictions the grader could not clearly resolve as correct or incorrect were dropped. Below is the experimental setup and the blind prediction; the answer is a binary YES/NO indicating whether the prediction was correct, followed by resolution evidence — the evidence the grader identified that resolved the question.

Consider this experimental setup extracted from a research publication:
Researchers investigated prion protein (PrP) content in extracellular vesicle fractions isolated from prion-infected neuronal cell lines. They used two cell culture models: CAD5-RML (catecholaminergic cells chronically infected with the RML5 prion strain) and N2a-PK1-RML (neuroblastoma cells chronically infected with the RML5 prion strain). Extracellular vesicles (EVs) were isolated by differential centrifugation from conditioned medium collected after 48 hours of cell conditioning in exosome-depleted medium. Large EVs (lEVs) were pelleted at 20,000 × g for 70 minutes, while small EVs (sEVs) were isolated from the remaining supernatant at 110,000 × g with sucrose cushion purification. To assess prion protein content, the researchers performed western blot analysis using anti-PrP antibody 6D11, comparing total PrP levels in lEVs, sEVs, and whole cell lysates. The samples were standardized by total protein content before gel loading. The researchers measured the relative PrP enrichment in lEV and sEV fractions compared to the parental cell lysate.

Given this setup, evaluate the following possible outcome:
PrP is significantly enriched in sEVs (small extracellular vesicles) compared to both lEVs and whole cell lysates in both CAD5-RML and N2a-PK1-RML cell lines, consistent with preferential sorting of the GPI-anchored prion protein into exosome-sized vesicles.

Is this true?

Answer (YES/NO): NO